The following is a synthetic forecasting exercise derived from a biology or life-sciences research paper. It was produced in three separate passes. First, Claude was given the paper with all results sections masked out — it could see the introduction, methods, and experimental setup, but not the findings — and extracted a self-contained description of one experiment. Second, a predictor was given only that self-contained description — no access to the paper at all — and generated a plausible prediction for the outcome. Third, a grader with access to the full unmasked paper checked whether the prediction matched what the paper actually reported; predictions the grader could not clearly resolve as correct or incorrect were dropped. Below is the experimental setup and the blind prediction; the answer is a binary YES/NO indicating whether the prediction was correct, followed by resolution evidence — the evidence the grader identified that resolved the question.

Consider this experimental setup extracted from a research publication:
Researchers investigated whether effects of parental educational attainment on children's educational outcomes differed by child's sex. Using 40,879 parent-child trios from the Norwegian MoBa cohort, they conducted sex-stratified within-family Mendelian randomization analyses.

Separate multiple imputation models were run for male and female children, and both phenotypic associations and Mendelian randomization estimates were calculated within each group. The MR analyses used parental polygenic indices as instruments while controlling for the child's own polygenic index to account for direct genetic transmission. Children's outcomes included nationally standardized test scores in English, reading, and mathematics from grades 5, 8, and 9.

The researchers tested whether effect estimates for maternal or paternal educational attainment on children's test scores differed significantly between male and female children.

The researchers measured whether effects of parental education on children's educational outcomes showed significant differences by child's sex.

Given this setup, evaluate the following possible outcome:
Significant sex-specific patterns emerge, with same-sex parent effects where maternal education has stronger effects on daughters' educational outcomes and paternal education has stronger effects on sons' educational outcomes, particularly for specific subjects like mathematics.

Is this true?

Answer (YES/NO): NO